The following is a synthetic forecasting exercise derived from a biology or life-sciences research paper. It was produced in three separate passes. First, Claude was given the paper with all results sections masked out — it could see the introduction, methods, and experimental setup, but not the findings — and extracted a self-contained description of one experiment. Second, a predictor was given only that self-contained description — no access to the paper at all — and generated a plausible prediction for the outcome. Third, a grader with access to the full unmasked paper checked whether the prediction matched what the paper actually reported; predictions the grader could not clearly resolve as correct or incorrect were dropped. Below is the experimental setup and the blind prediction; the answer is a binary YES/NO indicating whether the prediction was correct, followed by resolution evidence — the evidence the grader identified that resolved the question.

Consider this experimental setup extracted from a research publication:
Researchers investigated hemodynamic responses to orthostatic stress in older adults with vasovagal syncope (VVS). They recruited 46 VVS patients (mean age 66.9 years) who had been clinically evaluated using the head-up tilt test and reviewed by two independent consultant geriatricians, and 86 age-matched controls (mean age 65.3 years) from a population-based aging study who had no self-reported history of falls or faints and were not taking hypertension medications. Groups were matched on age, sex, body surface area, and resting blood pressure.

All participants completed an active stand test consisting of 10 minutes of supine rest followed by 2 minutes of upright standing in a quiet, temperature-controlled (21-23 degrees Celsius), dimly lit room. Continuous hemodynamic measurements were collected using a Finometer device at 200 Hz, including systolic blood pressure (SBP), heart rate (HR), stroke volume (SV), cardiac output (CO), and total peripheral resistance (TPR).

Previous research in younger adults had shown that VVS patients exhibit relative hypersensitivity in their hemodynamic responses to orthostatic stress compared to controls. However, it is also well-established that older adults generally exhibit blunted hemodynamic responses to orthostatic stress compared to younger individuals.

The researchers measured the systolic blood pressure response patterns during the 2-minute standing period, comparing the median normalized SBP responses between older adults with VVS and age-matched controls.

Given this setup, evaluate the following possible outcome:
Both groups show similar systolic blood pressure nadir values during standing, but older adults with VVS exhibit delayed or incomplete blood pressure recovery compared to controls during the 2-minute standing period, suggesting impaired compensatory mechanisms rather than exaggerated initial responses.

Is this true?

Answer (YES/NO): NO